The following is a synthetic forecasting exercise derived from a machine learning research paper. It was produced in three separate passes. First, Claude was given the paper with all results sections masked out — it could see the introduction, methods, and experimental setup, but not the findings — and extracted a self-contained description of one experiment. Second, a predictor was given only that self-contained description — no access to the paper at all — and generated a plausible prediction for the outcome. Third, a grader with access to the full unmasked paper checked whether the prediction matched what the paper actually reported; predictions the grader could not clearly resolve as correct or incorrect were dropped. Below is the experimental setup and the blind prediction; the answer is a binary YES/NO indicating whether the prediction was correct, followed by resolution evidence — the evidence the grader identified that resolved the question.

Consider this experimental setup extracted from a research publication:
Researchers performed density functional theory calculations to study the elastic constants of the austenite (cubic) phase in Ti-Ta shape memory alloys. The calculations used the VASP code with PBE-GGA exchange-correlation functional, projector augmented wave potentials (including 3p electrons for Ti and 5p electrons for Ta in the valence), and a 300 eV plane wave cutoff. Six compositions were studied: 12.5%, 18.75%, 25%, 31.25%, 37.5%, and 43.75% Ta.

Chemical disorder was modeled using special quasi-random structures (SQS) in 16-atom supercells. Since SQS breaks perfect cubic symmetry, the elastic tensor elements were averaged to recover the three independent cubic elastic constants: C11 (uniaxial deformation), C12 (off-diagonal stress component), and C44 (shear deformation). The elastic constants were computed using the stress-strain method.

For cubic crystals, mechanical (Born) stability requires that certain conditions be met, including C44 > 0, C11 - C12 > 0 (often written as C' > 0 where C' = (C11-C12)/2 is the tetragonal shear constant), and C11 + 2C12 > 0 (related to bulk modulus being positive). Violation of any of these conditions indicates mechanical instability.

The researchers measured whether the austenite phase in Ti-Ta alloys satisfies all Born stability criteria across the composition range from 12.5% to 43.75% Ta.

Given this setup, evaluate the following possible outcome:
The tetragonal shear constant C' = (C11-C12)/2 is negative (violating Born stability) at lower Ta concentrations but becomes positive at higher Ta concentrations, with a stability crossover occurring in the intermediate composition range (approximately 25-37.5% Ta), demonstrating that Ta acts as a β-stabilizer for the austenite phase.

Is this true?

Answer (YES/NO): NO